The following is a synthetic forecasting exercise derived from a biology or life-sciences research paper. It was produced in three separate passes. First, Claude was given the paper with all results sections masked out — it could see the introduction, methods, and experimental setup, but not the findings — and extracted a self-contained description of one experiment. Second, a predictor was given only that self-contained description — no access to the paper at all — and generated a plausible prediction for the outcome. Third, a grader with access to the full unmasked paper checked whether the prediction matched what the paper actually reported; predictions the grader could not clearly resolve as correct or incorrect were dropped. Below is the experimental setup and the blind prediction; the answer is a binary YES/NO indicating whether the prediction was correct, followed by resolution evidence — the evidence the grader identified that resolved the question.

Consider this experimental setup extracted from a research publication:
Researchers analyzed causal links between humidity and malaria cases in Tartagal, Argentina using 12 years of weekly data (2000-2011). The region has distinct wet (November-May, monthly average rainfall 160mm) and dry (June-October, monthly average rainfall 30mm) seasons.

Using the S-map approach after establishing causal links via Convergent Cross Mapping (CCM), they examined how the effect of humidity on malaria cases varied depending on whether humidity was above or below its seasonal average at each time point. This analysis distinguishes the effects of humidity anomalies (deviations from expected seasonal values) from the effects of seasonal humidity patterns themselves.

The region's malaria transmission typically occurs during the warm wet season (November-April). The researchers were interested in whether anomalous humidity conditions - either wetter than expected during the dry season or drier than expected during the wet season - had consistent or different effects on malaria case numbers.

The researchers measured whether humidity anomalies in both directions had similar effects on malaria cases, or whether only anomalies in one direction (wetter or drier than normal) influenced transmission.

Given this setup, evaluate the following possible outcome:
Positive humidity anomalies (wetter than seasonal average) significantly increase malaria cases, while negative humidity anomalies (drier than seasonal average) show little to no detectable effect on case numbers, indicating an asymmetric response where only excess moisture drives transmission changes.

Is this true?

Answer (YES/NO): NO